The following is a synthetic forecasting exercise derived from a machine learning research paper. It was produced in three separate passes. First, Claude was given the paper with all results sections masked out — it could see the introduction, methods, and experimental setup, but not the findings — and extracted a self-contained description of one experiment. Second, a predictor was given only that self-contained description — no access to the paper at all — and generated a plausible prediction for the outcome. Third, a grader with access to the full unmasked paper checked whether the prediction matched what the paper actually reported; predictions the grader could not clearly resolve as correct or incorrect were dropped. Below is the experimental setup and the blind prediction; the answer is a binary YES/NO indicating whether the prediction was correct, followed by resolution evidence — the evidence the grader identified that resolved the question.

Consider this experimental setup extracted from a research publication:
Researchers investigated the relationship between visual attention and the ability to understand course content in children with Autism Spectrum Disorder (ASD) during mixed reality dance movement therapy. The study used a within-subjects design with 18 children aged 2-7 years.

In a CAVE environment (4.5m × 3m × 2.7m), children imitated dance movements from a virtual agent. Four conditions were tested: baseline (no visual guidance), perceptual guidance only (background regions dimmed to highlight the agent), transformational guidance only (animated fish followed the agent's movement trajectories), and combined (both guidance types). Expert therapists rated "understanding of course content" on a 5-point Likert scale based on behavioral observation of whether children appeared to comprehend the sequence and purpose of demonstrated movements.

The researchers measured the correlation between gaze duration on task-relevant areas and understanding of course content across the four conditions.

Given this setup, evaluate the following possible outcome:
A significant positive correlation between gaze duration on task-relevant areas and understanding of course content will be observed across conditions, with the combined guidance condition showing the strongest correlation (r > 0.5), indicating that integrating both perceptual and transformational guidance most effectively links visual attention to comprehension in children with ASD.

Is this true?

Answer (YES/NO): NO